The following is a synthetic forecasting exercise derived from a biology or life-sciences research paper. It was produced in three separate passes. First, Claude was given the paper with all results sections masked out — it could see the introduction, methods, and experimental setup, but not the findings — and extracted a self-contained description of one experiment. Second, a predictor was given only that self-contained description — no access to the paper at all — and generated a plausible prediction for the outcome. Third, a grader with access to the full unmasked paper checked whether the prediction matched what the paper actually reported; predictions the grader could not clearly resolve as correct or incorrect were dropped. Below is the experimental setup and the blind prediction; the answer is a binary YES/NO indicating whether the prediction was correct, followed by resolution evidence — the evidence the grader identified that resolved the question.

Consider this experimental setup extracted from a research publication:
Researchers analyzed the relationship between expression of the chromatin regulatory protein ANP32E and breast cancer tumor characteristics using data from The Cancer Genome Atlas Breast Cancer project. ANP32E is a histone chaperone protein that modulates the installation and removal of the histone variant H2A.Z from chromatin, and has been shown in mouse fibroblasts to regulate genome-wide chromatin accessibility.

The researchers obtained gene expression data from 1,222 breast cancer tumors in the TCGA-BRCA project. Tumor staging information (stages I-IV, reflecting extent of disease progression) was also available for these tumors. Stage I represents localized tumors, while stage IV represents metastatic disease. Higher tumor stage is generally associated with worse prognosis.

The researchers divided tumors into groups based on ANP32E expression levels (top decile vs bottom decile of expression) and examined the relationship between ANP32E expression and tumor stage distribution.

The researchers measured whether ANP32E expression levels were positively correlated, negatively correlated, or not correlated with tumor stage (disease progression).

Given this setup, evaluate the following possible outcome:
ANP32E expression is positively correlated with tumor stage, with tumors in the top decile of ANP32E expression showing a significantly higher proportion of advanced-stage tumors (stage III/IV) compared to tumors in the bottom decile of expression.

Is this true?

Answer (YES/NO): NO